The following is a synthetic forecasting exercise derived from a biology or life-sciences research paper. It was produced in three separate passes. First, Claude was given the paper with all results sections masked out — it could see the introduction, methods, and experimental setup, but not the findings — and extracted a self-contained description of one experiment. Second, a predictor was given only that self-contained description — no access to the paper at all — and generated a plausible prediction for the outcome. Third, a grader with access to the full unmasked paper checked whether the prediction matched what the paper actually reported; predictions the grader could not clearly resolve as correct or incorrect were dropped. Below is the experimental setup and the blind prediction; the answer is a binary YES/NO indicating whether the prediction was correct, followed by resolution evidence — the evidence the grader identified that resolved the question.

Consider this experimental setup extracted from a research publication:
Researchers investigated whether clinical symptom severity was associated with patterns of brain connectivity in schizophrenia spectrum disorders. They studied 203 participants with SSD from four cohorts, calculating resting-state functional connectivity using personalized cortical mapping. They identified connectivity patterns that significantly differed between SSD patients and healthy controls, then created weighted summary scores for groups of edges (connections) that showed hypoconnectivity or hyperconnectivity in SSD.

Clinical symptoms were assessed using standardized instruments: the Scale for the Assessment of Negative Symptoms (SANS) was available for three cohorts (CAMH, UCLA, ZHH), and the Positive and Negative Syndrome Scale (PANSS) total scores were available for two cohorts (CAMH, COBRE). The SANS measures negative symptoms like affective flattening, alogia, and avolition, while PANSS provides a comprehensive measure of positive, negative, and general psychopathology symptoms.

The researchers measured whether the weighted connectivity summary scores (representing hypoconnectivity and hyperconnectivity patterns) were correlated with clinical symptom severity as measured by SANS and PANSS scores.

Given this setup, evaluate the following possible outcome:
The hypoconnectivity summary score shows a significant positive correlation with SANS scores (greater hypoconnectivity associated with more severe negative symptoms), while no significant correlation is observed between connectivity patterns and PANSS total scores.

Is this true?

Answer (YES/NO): NO